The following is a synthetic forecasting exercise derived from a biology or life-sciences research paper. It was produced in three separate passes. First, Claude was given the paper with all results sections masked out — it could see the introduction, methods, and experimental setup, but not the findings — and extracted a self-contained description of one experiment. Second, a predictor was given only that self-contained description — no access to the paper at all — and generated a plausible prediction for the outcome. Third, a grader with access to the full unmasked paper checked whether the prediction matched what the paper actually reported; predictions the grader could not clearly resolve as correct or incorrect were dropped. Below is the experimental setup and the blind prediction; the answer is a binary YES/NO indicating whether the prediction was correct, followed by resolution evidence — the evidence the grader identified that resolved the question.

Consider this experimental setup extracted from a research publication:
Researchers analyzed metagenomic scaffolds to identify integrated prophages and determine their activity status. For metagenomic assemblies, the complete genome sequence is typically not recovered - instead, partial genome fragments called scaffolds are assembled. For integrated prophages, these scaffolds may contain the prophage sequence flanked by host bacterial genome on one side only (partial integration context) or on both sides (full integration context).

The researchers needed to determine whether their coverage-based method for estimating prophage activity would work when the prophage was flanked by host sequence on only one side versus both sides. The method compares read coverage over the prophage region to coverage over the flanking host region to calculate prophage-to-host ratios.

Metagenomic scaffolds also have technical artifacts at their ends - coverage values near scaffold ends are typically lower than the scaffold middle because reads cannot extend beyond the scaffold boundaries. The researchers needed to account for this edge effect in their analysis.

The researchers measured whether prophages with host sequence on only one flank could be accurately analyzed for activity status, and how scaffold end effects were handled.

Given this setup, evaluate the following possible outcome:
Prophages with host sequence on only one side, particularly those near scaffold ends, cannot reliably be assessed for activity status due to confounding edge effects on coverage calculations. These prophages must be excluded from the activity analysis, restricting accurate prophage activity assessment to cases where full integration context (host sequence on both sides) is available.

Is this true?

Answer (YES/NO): NO